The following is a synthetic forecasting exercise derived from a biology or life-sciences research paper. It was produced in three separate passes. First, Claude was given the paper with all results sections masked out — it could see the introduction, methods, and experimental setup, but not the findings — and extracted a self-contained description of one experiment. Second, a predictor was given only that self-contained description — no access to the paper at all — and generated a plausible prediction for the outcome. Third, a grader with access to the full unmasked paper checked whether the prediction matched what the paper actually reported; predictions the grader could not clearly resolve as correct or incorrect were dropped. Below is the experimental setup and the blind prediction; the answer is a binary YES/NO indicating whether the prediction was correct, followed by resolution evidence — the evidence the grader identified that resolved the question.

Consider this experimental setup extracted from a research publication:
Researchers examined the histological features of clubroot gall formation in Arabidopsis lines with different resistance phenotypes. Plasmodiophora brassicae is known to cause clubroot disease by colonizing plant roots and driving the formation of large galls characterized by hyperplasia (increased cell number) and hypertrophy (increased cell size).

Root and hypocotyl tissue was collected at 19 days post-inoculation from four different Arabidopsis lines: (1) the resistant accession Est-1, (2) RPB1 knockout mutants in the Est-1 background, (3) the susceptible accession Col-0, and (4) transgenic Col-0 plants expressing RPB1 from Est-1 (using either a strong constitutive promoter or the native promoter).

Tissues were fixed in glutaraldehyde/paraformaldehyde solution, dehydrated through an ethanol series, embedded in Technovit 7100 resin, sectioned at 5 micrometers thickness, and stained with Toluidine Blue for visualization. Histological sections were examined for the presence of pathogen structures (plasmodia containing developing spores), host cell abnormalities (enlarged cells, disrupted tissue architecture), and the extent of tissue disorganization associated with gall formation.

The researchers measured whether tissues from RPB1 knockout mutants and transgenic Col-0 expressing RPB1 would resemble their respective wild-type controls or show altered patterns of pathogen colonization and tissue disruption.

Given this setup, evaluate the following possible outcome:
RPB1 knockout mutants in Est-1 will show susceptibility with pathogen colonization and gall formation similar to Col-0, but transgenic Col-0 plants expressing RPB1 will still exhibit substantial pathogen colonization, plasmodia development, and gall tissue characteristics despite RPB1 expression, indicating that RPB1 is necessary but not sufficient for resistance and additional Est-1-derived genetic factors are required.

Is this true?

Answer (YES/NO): YES